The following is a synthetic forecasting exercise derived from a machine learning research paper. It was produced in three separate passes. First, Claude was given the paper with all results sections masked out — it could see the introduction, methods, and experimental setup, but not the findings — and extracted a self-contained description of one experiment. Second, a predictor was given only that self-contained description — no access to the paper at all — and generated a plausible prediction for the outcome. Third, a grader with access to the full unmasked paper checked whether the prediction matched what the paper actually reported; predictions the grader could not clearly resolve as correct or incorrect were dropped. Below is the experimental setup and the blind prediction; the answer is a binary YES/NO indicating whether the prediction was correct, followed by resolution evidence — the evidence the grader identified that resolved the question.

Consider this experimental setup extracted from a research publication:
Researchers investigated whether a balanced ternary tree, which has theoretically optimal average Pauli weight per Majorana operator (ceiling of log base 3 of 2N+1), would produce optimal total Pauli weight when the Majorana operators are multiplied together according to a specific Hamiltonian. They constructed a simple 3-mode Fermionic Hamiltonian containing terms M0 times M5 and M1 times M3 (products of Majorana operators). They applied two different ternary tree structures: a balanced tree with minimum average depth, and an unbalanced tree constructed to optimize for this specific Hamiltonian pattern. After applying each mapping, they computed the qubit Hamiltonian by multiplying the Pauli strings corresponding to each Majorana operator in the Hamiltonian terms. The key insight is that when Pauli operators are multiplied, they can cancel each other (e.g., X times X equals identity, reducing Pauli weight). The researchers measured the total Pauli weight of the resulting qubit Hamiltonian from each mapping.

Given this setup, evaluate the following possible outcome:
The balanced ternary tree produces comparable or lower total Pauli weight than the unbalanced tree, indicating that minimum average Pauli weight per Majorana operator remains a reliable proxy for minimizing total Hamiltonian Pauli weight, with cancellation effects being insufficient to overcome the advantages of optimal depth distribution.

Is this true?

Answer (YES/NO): NO